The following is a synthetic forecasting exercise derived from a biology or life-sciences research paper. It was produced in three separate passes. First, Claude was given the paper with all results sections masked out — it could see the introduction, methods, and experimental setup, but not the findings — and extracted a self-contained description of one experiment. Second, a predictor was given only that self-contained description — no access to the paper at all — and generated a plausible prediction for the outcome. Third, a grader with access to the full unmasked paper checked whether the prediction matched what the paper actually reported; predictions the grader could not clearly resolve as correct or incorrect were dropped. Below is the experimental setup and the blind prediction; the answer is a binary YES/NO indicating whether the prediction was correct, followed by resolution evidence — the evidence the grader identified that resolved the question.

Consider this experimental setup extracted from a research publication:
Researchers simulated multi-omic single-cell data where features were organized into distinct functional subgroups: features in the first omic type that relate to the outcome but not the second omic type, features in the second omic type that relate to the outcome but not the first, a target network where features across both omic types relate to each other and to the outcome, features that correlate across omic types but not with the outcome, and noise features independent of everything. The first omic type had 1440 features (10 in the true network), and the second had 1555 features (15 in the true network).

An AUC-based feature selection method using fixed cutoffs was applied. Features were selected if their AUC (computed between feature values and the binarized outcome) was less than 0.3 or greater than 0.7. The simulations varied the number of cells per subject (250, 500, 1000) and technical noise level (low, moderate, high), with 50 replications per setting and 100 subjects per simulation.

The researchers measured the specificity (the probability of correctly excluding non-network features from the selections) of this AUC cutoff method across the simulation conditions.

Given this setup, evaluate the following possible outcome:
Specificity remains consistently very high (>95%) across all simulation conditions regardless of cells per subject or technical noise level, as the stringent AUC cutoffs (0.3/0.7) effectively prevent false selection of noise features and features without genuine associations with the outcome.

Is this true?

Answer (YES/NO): YES